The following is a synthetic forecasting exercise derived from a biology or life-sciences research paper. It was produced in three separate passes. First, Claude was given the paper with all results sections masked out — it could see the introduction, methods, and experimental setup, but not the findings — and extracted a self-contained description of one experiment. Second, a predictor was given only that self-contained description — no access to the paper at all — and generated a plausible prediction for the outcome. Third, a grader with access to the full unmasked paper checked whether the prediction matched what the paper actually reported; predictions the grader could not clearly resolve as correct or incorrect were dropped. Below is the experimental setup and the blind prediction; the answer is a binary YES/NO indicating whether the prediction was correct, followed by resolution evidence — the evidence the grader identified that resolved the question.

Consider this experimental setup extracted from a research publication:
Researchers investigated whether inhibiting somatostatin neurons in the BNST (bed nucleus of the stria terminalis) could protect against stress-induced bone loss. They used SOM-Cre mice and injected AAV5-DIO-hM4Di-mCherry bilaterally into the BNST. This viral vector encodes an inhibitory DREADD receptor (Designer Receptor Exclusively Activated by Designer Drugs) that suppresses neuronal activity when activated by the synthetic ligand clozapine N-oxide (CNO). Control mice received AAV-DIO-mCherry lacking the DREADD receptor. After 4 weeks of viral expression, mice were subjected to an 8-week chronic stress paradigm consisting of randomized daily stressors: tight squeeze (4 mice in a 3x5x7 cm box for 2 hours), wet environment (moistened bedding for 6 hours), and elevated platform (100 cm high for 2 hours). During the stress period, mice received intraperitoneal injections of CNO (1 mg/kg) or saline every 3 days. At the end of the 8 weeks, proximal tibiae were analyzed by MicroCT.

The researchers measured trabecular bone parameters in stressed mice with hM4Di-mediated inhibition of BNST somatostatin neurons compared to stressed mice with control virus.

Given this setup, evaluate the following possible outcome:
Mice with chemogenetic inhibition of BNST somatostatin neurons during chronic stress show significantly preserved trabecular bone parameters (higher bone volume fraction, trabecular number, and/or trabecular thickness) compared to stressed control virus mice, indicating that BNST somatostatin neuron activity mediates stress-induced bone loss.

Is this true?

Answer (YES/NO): YES